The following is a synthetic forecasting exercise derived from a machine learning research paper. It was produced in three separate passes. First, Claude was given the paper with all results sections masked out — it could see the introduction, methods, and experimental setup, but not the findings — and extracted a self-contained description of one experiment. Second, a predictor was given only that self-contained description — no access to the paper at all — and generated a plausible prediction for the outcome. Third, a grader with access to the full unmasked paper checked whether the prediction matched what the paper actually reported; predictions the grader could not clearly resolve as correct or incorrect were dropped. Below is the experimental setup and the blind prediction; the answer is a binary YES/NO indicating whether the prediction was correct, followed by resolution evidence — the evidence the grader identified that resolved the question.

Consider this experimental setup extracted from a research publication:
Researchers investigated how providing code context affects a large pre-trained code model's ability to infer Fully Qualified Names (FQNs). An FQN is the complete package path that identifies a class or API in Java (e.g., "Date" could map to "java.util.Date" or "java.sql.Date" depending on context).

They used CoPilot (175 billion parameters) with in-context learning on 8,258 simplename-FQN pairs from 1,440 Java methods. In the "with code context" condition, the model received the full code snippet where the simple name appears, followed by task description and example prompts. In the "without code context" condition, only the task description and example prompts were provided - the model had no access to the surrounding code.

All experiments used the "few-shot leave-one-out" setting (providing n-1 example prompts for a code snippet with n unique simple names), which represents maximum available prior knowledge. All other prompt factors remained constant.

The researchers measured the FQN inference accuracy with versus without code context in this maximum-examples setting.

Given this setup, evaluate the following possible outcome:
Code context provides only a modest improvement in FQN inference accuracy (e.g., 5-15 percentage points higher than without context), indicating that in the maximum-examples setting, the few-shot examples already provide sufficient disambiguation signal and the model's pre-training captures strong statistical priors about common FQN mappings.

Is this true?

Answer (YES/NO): YES